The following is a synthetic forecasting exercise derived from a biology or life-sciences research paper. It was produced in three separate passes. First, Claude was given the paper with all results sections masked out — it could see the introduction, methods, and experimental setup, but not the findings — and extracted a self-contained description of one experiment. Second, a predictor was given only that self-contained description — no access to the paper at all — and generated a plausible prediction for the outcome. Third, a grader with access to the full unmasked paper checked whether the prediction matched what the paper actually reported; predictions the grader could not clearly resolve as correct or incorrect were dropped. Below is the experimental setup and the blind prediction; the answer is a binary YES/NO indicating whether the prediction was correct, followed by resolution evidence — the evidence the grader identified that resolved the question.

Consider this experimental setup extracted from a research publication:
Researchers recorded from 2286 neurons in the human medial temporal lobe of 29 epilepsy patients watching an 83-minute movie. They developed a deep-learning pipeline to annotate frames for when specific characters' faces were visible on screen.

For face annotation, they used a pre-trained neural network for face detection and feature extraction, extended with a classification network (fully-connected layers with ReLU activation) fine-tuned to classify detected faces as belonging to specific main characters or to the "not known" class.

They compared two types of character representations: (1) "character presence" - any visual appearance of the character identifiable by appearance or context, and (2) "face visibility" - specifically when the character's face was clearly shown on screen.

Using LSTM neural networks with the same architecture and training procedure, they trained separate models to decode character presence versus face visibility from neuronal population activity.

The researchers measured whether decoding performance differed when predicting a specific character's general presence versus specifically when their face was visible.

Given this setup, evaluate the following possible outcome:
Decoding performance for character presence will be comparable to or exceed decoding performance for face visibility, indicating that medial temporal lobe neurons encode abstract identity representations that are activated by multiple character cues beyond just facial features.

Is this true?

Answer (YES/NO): NO